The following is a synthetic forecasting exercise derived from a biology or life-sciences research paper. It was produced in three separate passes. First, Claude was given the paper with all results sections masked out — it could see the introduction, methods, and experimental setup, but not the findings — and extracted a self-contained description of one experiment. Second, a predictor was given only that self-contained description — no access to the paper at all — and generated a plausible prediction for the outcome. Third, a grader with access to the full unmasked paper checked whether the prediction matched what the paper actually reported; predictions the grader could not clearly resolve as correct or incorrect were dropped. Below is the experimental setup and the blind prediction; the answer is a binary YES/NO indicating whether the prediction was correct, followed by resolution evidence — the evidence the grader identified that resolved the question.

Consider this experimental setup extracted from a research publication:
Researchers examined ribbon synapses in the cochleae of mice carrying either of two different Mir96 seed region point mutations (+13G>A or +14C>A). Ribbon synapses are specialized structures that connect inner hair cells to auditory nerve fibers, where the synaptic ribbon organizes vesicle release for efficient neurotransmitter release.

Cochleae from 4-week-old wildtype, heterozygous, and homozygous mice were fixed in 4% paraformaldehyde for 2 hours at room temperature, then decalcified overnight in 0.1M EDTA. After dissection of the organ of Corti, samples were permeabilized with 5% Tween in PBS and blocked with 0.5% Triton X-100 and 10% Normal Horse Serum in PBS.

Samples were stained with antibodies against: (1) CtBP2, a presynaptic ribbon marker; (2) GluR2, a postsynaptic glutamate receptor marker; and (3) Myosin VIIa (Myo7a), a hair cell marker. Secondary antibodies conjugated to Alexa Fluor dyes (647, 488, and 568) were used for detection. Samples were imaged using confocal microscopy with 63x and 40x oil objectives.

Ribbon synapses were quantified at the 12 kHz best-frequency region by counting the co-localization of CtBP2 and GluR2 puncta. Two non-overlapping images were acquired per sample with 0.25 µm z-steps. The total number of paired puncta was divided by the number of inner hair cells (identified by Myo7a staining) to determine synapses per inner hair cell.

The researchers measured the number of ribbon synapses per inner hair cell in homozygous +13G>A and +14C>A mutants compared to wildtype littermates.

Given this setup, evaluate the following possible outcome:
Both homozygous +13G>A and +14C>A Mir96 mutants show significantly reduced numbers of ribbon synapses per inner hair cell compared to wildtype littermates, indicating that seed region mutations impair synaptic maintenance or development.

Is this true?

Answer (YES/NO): NO